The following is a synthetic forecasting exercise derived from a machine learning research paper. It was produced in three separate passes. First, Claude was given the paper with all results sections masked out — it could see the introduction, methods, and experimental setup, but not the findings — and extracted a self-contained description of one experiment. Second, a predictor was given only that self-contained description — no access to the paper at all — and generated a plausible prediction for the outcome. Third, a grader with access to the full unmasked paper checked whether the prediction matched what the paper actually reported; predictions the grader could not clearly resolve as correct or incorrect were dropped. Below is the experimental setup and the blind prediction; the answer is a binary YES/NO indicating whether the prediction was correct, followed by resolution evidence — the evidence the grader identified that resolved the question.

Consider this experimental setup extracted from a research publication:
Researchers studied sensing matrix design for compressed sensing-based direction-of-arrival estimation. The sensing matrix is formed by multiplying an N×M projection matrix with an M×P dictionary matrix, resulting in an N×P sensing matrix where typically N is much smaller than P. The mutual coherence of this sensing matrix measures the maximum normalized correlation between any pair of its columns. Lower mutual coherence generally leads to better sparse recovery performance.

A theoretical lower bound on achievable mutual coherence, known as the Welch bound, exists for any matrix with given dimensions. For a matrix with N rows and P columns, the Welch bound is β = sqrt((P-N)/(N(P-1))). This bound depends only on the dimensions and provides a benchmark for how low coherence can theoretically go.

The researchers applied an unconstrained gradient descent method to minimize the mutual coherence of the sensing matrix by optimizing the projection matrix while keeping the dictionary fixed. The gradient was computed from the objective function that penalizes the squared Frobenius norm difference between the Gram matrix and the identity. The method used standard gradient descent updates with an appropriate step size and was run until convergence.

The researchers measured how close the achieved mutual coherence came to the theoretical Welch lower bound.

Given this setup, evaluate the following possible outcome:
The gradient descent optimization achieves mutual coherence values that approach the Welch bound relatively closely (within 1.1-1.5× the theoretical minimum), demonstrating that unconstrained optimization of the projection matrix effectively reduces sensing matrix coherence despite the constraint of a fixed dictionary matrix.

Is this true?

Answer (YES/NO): NO